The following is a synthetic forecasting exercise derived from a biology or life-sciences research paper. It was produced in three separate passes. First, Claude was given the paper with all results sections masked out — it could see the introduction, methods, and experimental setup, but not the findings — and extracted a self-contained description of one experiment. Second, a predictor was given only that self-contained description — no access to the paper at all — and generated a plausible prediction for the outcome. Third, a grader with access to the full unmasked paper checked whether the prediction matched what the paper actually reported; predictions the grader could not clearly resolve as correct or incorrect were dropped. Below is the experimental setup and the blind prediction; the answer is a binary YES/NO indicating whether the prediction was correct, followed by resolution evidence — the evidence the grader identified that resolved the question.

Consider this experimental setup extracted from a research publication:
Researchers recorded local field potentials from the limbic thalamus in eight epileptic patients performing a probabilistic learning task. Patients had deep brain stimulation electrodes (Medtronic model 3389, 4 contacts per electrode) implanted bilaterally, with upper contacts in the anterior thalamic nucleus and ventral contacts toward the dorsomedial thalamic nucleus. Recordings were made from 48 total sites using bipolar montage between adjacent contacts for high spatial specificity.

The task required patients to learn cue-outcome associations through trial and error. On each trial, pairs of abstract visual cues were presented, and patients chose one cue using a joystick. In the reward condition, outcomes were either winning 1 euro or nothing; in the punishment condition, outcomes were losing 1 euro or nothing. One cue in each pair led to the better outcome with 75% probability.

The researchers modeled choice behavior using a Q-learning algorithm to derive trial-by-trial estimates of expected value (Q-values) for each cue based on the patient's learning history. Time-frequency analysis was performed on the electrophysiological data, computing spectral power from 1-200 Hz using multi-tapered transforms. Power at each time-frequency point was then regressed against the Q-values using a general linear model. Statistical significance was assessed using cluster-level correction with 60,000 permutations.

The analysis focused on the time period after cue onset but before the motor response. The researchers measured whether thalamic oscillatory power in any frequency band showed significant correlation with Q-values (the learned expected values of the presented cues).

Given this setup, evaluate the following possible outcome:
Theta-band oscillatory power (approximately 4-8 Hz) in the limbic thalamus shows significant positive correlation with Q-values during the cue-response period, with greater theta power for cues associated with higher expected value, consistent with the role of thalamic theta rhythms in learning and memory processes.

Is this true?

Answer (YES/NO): NO